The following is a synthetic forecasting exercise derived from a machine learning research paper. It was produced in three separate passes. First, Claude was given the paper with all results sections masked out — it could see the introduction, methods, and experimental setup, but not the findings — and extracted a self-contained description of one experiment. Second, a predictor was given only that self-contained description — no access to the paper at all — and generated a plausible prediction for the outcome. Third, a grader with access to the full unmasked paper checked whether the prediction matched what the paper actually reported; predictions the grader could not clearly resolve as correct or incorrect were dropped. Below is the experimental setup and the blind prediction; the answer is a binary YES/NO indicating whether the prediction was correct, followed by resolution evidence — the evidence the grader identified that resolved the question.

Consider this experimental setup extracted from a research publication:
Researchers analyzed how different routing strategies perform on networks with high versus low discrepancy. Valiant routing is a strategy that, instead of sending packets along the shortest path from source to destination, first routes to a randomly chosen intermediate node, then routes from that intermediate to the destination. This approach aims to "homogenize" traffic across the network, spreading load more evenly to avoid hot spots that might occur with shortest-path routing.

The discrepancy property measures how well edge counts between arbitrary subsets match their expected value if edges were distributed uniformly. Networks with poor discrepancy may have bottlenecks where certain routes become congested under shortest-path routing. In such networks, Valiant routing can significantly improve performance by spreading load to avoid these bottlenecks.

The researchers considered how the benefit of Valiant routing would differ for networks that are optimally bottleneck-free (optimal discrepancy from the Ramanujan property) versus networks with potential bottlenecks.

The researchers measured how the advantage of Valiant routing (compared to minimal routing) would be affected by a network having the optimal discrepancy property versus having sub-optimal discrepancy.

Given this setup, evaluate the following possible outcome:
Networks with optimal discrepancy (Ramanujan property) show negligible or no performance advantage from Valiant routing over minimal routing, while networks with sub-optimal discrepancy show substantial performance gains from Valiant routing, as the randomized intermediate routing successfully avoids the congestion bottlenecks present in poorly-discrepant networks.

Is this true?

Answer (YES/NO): NO